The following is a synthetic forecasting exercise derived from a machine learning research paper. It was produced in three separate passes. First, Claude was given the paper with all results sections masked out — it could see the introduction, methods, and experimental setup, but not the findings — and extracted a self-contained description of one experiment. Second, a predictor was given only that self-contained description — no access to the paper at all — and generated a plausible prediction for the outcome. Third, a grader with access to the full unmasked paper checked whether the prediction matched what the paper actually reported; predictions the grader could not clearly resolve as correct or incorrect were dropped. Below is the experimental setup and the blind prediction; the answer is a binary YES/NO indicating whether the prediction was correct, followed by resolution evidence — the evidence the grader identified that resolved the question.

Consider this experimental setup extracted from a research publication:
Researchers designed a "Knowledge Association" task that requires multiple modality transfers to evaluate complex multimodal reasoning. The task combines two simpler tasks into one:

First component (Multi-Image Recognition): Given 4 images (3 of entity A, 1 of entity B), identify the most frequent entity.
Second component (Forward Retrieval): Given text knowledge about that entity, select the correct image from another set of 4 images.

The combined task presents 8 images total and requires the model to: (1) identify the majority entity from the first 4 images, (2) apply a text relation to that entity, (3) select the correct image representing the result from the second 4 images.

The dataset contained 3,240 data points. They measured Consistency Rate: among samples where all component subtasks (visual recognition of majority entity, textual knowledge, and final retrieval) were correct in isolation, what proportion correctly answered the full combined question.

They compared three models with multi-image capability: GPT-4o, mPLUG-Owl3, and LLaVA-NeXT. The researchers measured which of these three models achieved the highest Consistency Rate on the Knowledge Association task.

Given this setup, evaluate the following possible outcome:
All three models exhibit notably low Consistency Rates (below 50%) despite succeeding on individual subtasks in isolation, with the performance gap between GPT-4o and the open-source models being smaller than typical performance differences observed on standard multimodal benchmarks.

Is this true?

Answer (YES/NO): NO